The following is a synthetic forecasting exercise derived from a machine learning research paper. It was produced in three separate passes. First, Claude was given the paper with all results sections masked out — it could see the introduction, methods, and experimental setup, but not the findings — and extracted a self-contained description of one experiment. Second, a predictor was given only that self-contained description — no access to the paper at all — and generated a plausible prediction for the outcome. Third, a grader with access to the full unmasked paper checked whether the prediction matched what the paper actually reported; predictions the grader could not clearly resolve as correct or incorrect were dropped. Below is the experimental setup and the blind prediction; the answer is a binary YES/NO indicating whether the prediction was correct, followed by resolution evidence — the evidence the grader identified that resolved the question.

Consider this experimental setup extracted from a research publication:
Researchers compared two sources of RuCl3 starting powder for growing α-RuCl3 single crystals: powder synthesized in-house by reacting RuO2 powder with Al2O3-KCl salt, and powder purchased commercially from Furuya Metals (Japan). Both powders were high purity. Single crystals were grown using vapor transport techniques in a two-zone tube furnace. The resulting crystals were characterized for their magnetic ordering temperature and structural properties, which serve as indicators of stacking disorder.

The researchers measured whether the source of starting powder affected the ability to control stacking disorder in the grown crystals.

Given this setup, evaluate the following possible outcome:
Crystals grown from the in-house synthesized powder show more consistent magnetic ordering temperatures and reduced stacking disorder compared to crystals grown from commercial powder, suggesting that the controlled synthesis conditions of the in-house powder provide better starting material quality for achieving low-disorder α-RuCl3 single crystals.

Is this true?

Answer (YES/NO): NO